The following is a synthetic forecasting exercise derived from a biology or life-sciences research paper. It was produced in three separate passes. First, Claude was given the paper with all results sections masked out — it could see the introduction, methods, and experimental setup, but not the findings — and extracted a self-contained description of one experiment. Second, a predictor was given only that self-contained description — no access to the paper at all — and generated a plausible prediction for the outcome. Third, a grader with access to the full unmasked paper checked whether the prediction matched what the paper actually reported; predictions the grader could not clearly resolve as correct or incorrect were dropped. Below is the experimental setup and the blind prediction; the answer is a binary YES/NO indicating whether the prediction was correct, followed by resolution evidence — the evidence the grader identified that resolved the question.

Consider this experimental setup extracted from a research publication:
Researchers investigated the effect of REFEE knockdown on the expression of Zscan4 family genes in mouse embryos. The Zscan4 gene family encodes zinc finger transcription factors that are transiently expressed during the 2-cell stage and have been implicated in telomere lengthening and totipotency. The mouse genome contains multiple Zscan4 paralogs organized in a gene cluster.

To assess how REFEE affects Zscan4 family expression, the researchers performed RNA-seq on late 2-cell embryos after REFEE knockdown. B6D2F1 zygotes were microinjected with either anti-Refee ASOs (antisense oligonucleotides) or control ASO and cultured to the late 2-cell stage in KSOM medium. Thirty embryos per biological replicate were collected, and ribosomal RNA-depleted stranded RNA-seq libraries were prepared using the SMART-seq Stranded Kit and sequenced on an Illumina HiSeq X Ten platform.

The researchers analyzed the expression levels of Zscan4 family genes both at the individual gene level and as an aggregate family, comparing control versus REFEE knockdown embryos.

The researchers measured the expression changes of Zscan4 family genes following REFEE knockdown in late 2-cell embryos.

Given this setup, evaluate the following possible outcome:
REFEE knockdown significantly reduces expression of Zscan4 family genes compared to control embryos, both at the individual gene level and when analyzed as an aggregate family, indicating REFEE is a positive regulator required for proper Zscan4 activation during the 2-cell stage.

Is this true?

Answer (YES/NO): NO